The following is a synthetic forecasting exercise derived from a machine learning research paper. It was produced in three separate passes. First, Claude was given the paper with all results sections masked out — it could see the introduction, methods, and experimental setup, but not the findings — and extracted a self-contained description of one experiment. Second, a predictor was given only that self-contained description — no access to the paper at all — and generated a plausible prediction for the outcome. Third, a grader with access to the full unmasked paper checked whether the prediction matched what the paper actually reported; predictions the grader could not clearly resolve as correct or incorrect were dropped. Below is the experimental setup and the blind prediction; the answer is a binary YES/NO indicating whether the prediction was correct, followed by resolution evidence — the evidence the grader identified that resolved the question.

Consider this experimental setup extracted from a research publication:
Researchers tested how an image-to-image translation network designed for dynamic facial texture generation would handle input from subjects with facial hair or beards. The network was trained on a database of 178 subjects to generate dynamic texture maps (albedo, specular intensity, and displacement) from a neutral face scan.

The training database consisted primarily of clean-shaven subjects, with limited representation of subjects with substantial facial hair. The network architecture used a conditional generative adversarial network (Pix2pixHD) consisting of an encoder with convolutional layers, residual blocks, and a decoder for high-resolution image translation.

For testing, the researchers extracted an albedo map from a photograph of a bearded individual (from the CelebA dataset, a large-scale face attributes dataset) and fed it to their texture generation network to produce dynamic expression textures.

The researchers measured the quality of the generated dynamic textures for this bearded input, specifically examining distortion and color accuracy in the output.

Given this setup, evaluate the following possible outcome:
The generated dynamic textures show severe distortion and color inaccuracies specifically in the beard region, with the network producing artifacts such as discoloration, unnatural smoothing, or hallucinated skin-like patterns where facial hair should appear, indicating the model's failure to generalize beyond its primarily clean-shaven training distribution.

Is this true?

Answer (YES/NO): NO